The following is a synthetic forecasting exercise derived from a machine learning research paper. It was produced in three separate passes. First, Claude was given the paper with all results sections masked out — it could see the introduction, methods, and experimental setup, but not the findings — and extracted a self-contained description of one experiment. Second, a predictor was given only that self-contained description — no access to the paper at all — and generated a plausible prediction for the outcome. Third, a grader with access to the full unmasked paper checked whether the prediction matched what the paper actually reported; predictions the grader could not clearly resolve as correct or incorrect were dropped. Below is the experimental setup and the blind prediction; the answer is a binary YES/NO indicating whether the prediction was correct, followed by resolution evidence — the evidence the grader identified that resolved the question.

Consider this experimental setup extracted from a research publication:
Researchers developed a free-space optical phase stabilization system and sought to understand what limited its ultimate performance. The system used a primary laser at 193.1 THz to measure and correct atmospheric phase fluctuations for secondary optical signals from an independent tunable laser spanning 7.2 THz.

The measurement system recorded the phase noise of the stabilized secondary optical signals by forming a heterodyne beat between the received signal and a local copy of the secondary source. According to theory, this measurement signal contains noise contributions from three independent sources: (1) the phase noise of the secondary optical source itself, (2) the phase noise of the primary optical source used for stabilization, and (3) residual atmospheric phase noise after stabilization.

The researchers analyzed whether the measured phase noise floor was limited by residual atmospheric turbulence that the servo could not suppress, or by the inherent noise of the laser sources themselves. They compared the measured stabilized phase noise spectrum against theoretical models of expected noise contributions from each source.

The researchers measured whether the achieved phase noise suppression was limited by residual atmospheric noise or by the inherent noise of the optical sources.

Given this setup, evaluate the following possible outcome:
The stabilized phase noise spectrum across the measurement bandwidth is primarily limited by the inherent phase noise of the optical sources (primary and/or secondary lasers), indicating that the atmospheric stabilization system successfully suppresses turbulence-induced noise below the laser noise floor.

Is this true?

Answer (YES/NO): YES